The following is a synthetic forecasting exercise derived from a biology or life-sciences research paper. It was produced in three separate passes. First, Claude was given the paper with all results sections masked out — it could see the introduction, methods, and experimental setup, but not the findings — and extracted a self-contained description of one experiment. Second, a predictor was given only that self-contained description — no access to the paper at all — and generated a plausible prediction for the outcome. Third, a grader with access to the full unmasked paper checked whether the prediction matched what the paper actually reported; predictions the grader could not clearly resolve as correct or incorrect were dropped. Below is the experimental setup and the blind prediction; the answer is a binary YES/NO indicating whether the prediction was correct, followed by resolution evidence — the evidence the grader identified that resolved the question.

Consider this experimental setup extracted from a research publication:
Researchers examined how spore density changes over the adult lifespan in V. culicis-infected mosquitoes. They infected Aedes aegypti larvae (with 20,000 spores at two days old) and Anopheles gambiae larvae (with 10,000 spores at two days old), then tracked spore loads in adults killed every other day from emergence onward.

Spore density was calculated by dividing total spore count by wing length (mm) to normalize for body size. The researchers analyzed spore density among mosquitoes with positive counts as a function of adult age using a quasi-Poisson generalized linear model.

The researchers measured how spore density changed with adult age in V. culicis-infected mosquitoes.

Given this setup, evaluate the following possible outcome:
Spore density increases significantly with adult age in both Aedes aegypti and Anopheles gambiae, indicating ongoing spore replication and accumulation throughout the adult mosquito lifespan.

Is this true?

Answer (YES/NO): YES